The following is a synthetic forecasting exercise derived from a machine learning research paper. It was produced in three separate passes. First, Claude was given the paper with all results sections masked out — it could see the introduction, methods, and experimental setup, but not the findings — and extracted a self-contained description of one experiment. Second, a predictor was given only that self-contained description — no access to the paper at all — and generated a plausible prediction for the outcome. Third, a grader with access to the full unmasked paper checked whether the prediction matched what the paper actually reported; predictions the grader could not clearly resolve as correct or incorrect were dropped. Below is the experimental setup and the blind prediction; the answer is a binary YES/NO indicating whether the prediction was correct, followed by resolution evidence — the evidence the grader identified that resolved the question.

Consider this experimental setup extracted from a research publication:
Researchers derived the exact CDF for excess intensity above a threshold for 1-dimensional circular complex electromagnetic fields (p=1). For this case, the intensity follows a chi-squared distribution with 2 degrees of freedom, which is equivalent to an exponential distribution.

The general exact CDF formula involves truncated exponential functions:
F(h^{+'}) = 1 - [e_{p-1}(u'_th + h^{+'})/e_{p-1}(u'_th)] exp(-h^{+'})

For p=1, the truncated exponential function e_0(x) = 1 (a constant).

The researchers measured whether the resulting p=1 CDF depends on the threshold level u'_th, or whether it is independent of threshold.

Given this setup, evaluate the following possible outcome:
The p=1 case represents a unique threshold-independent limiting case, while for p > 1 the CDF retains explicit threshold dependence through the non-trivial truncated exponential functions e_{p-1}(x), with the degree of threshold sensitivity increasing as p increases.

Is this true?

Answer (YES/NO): YES